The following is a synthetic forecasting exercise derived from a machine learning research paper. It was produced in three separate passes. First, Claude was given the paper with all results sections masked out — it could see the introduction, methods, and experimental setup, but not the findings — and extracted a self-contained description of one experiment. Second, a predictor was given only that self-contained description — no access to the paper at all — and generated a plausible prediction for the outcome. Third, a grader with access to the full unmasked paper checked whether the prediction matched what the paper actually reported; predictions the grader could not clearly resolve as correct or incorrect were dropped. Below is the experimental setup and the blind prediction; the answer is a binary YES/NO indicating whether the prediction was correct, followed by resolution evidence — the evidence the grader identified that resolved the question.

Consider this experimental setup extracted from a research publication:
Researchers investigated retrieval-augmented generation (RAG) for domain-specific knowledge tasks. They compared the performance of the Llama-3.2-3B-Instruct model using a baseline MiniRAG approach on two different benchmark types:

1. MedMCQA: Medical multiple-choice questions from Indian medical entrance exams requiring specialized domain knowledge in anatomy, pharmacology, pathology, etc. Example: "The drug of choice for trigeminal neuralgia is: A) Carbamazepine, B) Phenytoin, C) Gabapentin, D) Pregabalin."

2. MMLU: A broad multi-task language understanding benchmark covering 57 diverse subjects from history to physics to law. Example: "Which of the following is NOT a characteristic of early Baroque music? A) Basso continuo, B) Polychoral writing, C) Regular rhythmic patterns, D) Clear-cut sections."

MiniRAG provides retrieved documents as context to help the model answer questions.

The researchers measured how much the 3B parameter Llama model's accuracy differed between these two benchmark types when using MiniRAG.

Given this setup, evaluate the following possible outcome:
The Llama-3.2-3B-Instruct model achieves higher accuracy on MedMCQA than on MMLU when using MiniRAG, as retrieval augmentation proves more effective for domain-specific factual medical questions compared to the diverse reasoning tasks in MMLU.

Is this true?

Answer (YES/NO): NO